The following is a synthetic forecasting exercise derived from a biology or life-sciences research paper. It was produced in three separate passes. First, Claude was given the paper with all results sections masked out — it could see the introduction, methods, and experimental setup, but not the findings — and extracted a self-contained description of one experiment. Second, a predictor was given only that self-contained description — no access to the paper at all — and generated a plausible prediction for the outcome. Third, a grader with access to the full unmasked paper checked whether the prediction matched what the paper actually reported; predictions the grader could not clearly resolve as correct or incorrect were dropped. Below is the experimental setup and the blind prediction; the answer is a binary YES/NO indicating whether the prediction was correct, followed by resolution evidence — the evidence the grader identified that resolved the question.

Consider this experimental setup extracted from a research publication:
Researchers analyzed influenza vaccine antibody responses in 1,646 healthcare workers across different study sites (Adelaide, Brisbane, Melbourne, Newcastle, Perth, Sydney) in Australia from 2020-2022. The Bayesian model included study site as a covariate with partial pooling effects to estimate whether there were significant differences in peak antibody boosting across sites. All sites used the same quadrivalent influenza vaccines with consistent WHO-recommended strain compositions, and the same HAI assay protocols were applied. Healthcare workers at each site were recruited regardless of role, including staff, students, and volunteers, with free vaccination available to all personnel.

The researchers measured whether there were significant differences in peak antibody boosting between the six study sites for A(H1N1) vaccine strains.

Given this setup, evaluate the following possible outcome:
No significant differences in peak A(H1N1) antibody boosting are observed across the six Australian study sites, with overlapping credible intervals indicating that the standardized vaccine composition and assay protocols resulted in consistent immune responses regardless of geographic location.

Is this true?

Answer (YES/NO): YES